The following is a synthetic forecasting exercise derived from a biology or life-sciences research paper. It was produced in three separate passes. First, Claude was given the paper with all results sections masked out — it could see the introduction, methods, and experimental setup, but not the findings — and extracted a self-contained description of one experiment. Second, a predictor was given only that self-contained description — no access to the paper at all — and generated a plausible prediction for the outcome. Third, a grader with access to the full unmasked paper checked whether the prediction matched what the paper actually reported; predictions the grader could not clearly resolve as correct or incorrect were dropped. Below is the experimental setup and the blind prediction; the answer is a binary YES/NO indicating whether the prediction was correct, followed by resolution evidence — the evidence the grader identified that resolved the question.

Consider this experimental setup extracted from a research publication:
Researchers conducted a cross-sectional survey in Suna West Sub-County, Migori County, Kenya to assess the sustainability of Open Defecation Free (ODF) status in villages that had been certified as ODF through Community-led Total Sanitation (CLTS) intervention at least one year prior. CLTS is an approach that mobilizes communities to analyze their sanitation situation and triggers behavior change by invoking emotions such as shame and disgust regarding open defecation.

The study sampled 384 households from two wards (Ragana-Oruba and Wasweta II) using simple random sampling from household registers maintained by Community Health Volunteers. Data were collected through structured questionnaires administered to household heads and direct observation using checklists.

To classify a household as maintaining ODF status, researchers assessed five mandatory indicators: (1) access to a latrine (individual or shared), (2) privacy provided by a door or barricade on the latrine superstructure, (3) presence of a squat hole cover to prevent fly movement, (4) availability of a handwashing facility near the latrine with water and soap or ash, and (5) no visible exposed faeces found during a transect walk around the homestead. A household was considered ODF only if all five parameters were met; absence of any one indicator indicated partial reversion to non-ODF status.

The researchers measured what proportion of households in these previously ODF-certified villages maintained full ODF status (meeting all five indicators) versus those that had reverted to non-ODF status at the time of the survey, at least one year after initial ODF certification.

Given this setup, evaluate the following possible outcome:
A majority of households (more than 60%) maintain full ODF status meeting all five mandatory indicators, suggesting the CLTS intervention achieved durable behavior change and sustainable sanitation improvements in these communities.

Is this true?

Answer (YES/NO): NO